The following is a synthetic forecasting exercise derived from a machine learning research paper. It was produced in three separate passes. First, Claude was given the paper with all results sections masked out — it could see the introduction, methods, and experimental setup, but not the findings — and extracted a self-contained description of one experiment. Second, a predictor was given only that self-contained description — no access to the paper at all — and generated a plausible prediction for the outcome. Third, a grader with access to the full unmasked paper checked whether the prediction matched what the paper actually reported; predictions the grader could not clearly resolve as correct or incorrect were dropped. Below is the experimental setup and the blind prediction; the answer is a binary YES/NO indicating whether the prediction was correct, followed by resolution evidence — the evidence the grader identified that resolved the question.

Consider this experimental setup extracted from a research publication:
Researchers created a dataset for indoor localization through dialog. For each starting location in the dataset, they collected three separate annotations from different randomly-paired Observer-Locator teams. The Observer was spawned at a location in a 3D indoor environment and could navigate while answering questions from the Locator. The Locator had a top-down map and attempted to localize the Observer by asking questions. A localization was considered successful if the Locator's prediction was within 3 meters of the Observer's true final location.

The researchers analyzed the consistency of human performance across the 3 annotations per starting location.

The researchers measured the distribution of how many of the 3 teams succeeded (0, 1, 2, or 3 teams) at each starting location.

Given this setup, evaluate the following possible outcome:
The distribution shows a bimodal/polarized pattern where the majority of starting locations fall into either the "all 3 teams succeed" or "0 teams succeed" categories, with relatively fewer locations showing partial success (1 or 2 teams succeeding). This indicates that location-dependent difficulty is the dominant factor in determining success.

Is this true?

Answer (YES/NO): NO